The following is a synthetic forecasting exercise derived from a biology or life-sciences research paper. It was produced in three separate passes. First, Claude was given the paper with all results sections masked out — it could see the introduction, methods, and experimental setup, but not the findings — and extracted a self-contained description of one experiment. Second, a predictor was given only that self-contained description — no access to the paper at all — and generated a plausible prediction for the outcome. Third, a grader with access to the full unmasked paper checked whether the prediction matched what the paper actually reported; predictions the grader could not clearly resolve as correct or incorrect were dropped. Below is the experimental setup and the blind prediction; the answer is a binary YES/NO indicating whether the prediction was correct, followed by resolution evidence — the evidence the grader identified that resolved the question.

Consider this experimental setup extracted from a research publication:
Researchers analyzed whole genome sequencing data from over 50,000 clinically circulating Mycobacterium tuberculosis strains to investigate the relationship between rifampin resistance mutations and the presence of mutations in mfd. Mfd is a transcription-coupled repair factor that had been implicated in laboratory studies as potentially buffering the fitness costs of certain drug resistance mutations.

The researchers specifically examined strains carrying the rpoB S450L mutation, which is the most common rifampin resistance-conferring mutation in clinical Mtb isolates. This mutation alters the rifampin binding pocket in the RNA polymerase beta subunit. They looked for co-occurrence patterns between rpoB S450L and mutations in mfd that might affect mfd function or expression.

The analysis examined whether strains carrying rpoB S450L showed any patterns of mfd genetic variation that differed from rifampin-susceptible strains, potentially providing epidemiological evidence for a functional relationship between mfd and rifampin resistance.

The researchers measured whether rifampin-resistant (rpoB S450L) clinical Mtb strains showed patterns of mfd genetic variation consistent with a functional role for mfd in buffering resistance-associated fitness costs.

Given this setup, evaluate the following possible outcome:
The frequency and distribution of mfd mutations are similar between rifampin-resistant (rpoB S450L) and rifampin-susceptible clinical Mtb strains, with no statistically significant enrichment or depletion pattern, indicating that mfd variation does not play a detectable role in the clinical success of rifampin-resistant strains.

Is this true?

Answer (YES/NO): NO